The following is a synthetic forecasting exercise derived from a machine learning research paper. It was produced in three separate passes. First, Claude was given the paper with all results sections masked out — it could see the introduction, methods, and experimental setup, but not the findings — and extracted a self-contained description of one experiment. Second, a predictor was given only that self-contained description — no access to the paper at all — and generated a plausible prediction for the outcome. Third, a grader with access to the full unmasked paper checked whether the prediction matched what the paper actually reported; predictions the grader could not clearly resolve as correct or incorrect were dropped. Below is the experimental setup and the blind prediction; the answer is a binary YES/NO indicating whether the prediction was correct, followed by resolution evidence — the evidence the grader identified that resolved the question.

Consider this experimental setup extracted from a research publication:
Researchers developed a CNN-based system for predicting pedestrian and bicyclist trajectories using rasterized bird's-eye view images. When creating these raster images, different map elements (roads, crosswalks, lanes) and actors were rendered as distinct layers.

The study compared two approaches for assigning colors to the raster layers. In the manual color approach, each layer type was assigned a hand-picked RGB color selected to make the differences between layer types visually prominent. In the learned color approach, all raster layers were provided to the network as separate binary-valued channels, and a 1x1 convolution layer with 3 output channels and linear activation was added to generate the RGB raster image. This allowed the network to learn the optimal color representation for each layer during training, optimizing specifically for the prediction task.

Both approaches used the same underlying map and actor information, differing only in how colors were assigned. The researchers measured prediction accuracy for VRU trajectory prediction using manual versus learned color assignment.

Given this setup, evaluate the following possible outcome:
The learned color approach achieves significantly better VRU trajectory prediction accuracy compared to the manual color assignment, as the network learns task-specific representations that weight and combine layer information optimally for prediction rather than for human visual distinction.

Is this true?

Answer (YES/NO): NO